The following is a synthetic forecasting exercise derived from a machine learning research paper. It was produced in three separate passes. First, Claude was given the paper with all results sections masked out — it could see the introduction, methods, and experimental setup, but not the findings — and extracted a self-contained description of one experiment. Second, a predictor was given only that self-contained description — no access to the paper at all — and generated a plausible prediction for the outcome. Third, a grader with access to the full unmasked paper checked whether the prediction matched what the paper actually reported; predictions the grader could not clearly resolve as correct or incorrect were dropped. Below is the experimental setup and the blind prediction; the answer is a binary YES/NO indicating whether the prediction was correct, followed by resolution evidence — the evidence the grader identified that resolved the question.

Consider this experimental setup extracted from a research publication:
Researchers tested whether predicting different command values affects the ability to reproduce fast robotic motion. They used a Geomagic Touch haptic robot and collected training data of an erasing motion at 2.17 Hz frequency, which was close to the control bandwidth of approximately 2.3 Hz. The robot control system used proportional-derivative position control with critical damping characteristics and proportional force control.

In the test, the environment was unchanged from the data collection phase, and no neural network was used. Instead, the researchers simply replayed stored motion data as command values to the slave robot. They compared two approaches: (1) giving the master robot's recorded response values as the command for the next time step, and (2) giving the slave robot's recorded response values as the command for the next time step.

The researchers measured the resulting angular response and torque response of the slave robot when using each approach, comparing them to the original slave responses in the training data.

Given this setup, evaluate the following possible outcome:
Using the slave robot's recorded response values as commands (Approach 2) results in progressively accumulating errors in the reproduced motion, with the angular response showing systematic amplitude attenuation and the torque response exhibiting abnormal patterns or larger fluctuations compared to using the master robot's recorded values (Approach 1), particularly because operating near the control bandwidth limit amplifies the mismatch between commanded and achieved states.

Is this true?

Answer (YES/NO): NO